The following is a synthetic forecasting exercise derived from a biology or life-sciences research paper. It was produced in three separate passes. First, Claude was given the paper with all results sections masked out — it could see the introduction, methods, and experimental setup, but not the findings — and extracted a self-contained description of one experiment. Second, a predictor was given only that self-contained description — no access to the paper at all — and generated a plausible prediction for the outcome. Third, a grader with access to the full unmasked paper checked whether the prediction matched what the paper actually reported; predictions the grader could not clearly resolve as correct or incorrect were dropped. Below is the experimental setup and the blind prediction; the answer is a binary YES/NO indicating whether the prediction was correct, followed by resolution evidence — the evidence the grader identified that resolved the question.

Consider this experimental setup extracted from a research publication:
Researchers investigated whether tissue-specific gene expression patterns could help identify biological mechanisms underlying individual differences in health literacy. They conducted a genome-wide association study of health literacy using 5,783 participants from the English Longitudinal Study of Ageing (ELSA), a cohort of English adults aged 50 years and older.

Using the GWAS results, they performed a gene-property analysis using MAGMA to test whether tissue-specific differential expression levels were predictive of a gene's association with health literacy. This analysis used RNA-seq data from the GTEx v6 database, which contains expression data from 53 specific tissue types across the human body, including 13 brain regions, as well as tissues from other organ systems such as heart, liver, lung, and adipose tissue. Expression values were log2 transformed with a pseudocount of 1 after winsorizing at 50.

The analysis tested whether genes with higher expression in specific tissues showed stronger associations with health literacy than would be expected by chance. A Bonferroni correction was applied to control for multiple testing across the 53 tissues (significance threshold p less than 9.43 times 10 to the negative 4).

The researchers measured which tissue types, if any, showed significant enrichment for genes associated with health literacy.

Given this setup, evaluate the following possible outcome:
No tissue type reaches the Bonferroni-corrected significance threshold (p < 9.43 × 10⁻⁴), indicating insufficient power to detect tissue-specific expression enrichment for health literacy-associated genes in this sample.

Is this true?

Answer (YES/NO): YES